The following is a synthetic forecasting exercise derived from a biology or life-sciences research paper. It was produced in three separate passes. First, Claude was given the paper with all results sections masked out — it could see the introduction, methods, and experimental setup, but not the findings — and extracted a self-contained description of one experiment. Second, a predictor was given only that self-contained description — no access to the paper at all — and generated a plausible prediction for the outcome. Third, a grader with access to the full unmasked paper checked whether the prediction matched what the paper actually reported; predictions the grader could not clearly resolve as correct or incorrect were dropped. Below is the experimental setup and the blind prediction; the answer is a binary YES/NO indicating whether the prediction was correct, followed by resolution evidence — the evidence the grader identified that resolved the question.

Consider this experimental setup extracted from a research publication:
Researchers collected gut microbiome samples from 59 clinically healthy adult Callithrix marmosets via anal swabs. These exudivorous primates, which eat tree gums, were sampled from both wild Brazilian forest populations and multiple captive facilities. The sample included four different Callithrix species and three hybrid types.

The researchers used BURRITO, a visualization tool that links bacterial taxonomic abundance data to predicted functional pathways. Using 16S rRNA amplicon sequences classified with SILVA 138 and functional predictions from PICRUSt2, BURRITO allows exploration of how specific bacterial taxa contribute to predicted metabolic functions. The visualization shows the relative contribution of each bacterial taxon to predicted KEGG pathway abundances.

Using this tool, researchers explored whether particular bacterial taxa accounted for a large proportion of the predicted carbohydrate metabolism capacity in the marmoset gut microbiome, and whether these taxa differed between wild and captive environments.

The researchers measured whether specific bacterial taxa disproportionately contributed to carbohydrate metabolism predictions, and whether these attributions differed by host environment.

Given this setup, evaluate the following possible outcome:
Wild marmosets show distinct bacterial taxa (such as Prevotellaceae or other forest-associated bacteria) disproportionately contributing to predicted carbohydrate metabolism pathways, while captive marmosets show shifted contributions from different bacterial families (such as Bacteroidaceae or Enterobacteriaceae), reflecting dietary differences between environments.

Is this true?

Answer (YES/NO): NO